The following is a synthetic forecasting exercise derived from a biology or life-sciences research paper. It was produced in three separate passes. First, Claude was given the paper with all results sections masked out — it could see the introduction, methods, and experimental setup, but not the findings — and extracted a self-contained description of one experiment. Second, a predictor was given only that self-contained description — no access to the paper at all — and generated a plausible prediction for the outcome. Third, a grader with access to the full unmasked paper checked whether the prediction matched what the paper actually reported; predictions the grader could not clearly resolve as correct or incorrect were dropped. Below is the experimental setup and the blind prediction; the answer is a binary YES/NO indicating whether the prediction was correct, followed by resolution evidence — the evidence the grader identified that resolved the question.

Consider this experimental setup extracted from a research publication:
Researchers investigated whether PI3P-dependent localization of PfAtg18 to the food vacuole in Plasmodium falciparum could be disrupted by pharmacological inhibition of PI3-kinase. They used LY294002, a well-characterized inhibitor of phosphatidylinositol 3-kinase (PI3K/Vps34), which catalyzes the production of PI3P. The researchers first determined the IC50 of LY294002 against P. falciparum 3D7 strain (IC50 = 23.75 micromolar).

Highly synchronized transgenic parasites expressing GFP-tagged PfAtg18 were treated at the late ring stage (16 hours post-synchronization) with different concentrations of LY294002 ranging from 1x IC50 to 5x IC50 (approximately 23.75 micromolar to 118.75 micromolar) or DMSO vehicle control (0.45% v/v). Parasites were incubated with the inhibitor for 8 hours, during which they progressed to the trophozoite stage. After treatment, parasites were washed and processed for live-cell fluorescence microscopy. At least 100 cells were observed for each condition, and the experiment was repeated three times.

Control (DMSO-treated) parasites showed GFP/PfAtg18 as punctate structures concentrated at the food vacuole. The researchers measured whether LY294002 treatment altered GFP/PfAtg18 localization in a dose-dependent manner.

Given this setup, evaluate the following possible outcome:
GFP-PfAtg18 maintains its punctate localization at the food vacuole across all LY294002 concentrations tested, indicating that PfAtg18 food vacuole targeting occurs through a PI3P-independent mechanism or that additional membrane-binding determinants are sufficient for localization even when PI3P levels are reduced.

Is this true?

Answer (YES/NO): NO